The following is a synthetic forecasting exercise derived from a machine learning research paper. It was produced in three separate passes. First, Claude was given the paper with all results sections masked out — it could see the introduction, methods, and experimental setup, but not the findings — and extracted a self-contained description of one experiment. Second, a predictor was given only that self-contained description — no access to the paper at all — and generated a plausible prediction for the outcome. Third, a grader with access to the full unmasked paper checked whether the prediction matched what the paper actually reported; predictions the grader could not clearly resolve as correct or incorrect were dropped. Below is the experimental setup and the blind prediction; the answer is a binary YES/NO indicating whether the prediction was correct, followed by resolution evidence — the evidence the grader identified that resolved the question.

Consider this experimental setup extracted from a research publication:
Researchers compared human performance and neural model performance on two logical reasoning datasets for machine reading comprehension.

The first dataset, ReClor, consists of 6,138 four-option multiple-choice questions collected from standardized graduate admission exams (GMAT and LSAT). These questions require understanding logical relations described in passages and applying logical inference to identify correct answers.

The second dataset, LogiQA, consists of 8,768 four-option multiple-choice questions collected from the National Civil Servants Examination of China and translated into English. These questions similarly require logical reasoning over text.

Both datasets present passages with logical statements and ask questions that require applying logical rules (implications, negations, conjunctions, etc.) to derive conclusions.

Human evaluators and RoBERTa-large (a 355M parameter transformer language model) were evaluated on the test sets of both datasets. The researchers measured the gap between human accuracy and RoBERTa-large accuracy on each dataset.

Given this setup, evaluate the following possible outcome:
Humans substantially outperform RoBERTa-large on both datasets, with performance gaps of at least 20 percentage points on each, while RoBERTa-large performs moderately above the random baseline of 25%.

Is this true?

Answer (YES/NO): NO